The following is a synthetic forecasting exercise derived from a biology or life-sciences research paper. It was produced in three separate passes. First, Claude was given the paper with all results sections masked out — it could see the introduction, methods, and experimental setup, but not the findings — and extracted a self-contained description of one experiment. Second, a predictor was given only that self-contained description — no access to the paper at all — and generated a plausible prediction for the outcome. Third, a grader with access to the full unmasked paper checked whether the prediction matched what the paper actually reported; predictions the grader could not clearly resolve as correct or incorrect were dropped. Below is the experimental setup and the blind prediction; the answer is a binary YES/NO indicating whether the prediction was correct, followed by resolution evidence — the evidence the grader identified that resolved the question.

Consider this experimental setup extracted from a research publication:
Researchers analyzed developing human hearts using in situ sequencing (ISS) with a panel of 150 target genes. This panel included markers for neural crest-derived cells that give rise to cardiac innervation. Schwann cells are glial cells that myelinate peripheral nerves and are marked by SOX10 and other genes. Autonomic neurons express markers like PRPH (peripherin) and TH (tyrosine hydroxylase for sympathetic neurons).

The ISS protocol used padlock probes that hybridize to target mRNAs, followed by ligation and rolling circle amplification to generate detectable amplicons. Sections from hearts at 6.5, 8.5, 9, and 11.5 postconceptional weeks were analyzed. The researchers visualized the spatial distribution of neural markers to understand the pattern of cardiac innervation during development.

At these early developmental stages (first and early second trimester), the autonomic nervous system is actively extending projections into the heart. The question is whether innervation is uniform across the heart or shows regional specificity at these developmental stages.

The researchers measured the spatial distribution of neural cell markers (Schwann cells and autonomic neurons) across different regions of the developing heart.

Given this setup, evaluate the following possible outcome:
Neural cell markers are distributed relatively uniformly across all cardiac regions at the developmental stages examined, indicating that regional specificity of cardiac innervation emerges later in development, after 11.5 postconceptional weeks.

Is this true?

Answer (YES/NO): NO